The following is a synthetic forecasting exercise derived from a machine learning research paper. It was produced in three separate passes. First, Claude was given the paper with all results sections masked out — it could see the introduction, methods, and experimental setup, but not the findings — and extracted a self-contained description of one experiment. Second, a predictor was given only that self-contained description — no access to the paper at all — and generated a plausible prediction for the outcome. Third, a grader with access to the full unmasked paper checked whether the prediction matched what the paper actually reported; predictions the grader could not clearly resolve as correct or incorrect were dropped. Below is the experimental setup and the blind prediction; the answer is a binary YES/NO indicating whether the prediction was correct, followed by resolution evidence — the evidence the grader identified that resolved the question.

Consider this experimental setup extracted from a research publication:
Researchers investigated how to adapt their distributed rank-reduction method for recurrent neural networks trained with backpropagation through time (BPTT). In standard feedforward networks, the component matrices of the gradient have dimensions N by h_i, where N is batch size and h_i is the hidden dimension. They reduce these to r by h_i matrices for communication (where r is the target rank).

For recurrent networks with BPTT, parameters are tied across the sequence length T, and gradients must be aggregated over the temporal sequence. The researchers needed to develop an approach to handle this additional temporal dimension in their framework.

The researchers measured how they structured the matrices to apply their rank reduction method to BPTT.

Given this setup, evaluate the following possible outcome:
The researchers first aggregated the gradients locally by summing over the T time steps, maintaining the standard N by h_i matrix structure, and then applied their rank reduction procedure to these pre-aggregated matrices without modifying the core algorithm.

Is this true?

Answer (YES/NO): NO